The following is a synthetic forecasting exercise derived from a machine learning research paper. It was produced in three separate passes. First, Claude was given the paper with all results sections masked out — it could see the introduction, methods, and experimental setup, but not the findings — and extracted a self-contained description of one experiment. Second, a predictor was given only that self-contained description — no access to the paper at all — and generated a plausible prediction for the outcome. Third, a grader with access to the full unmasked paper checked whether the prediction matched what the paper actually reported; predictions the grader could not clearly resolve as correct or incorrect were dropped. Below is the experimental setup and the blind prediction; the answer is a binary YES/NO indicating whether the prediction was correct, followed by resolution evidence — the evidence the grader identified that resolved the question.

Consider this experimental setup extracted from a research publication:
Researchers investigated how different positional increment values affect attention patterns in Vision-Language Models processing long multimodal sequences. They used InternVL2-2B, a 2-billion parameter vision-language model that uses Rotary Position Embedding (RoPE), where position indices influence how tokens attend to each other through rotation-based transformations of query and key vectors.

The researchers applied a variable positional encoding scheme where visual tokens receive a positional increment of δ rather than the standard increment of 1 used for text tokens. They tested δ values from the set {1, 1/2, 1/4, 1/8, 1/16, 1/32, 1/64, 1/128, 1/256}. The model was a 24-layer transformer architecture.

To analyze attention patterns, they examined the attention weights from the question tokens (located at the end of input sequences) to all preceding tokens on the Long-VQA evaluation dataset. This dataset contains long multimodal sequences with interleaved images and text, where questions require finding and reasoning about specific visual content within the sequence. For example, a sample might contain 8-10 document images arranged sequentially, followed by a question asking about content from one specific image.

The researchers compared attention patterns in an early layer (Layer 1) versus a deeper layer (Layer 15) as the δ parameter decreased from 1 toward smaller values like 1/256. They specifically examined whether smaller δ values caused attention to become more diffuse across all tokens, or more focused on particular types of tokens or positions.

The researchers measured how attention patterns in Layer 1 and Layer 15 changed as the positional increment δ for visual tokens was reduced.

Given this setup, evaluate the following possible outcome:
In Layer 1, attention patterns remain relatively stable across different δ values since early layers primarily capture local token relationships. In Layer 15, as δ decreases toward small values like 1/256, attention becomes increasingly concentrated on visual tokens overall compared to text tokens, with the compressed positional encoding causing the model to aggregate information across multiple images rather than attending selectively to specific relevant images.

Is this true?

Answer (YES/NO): NO